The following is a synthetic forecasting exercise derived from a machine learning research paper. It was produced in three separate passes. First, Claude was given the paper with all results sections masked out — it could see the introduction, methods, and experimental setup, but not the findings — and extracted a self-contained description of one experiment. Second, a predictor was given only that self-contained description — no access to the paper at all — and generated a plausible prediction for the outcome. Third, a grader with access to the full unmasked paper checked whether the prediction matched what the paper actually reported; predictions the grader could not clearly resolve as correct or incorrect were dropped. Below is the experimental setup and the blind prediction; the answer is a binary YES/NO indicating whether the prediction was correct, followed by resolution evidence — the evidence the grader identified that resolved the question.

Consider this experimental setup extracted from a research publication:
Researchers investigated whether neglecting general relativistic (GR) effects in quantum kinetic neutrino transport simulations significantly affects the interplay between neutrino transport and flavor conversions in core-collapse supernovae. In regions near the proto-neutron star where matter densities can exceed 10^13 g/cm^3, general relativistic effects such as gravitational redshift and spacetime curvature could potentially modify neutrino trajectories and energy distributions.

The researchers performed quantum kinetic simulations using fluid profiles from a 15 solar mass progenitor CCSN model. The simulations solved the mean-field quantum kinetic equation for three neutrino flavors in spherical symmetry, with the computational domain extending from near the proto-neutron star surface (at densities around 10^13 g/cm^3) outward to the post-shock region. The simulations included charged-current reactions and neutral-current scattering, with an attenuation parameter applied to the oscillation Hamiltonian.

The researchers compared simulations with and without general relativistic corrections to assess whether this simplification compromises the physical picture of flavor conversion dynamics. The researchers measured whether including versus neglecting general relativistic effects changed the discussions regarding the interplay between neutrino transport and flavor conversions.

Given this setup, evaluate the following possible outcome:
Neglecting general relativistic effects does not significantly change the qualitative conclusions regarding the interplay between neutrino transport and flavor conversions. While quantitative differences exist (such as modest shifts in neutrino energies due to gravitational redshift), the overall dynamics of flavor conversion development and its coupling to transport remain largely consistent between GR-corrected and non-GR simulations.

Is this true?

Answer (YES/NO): YES